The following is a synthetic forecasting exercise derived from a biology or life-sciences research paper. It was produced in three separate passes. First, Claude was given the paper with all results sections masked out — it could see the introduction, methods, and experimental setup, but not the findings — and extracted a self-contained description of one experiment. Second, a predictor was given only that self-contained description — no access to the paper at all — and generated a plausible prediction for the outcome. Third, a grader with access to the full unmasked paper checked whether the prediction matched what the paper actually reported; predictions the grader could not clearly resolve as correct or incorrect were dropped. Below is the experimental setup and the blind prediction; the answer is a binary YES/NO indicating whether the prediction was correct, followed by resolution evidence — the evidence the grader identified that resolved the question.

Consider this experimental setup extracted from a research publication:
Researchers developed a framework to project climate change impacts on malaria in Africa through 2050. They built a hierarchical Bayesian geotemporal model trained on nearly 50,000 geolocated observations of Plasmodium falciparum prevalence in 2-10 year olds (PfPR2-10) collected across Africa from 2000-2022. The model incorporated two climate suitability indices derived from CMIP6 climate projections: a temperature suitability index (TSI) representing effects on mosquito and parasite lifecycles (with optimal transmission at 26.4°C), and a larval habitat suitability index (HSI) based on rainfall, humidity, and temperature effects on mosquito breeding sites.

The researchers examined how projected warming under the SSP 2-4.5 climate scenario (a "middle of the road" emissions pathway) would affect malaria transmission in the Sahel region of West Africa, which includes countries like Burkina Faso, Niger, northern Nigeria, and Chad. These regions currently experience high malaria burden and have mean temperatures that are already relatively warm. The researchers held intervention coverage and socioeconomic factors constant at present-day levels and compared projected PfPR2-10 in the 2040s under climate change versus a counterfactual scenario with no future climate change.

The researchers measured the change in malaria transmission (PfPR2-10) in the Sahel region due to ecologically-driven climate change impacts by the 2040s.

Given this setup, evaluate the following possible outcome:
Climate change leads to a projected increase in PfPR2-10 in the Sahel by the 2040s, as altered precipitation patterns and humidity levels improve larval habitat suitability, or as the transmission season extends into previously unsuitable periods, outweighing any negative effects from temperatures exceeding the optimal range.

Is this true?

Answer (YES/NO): NO